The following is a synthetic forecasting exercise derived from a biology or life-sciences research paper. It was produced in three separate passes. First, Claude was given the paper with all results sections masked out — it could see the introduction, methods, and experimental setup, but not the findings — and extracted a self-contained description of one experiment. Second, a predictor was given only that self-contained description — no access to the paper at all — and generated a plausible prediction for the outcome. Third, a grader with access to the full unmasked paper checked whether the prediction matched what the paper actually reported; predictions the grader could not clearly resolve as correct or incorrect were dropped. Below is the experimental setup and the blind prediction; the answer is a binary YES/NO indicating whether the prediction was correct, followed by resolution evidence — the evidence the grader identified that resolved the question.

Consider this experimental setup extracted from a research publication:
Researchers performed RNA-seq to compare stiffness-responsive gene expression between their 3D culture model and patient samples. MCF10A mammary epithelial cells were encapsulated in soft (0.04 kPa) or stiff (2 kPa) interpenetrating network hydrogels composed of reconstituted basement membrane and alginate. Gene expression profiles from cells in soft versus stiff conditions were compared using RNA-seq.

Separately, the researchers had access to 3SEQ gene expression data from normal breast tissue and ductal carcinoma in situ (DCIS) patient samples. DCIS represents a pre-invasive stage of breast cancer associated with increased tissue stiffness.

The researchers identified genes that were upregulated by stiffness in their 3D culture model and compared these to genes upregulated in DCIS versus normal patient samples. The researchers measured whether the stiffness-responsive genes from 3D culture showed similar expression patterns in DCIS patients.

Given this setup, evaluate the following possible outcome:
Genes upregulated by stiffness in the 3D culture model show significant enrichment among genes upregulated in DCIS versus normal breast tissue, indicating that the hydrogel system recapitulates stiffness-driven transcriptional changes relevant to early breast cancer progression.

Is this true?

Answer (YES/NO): YES